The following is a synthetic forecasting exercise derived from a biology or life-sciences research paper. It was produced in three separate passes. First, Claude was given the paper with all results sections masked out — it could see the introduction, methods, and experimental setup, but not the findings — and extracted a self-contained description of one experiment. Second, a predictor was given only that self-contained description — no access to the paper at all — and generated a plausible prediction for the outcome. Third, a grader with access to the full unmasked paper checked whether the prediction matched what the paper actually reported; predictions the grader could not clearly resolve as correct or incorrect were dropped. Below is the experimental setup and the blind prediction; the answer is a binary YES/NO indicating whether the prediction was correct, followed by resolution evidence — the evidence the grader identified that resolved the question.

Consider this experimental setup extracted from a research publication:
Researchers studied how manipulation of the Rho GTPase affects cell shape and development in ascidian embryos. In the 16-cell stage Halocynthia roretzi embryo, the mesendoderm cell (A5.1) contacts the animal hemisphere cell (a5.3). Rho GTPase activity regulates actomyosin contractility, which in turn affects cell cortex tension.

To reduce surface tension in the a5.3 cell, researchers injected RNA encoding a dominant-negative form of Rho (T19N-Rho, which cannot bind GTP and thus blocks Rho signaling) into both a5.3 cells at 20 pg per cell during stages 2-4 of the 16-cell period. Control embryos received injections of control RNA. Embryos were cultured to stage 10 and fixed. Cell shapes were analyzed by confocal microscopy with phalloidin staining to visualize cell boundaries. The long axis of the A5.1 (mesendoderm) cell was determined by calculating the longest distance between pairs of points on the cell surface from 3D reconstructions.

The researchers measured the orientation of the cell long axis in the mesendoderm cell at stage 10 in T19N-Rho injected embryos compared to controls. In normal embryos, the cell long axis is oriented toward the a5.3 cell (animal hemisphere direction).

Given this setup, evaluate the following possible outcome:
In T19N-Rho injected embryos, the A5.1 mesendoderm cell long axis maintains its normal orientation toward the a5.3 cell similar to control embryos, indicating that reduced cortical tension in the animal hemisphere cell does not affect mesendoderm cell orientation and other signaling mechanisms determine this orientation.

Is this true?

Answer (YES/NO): NO